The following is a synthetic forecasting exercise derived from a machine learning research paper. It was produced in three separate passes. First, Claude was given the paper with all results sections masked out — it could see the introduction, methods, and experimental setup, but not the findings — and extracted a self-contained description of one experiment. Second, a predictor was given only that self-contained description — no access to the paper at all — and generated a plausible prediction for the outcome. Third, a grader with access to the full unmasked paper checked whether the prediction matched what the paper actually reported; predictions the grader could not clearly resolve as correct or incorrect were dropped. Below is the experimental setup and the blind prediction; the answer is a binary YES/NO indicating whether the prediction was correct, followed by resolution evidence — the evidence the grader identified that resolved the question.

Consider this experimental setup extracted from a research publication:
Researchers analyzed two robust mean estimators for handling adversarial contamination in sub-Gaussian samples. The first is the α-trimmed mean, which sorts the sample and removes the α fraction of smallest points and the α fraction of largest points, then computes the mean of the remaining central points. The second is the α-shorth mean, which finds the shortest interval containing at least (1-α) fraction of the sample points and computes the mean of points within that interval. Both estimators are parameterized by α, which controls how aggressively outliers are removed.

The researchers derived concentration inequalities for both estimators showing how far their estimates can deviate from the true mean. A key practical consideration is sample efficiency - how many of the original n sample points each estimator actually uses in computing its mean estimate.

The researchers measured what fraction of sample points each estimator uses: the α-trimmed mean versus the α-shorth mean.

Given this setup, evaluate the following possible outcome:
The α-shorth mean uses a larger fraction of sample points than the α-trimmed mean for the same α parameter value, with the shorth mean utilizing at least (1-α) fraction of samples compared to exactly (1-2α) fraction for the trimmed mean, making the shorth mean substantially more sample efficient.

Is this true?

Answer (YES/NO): YES